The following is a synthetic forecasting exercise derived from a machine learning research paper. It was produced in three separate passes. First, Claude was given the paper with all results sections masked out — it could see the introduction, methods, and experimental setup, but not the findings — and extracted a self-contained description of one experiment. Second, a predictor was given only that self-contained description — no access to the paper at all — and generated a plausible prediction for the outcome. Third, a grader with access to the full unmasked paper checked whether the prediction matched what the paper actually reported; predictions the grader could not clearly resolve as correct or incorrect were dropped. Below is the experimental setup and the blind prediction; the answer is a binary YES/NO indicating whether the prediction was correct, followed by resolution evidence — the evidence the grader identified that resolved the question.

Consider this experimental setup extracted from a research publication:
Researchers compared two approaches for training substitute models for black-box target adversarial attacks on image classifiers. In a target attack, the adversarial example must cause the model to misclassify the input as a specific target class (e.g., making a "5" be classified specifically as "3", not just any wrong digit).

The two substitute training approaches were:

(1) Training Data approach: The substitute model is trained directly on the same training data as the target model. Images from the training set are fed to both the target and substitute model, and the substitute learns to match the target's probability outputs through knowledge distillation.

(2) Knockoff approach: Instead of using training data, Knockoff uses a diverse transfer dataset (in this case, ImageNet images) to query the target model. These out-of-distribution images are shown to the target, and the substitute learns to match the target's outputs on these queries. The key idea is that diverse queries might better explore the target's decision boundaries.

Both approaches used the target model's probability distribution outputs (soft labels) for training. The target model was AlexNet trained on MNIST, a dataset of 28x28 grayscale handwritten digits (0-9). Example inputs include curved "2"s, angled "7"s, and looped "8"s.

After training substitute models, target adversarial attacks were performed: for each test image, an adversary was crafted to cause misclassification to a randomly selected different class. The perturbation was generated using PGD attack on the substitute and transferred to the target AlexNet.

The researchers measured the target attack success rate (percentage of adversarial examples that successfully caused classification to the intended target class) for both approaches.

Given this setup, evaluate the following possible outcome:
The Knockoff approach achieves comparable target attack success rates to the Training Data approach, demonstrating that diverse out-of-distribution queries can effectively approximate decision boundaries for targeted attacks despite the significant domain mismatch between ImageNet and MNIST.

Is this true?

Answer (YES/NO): NO